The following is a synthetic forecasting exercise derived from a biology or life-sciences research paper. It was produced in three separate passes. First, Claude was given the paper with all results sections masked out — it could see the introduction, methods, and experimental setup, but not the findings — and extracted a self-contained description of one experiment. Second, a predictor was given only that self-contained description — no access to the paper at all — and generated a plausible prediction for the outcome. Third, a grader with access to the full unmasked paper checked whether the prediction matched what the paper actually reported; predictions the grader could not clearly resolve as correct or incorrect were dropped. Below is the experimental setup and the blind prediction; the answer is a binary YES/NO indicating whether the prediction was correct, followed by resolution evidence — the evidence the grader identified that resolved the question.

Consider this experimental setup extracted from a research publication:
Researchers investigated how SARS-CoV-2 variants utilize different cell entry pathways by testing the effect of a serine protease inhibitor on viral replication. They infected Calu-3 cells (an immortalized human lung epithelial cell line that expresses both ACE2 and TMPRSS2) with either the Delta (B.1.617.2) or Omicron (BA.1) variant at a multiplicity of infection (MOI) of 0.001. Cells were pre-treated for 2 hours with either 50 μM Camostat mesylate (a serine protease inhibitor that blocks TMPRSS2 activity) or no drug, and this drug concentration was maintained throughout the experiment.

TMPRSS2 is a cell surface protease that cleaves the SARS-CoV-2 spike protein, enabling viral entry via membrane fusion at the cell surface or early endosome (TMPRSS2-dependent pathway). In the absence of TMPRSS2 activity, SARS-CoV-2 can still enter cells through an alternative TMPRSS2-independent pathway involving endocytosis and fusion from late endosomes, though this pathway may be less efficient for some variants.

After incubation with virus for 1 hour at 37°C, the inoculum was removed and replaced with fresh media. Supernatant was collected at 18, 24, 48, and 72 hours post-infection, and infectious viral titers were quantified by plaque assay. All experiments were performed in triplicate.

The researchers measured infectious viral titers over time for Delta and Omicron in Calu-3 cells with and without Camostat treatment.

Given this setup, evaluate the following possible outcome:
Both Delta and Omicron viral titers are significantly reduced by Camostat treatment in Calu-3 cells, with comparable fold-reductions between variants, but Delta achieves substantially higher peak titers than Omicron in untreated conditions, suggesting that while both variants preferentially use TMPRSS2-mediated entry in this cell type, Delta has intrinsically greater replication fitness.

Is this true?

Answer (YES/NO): YES